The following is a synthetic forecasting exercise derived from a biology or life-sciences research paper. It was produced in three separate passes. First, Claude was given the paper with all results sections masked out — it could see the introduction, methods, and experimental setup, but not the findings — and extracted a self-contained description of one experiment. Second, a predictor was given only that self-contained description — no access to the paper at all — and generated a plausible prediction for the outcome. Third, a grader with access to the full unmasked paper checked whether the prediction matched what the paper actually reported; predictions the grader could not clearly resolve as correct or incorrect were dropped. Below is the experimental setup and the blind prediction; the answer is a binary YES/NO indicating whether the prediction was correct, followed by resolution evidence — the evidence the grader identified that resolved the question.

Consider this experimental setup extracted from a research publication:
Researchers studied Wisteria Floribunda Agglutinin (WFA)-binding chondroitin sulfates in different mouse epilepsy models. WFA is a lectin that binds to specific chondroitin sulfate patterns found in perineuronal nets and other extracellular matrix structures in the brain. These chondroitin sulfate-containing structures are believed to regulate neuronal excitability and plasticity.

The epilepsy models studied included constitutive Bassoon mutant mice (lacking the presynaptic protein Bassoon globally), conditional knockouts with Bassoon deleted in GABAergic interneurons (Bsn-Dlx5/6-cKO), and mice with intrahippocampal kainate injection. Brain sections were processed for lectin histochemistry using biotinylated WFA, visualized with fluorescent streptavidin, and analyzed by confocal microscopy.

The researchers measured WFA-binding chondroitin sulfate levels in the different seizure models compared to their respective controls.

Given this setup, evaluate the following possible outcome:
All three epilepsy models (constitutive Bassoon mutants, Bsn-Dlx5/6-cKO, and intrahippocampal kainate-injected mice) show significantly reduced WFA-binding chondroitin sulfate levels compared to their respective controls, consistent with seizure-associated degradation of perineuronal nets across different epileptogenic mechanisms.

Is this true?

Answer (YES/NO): NO